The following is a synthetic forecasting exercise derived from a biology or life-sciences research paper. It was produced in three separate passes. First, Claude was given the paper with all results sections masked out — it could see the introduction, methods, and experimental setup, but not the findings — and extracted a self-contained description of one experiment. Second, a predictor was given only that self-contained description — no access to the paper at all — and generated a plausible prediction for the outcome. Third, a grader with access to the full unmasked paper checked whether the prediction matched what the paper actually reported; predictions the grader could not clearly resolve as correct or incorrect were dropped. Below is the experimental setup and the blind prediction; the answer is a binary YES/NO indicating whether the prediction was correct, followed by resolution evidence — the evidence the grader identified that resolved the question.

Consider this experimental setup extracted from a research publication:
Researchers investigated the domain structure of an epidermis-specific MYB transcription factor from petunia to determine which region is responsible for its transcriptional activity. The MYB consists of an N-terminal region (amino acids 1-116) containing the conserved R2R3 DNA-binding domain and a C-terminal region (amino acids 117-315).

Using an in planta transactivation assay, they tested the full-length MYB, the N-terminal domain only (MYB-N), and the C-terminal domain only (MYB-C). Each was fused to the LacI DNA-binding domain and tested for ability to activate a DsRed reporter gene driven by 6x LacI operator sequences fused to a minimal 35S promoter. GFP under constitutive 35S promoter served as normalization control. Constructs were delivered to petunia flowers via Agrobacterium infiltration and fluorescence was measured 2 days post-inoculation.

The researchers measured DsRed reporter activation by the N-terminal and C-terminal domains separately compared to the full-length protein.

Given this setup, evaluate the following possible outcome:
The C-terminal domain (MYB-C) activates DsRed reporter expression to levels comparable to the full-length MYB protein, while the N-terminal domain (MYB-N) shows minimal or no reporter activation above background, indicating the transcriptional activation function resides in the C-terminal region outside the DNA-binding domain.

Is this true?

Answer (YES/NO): NO